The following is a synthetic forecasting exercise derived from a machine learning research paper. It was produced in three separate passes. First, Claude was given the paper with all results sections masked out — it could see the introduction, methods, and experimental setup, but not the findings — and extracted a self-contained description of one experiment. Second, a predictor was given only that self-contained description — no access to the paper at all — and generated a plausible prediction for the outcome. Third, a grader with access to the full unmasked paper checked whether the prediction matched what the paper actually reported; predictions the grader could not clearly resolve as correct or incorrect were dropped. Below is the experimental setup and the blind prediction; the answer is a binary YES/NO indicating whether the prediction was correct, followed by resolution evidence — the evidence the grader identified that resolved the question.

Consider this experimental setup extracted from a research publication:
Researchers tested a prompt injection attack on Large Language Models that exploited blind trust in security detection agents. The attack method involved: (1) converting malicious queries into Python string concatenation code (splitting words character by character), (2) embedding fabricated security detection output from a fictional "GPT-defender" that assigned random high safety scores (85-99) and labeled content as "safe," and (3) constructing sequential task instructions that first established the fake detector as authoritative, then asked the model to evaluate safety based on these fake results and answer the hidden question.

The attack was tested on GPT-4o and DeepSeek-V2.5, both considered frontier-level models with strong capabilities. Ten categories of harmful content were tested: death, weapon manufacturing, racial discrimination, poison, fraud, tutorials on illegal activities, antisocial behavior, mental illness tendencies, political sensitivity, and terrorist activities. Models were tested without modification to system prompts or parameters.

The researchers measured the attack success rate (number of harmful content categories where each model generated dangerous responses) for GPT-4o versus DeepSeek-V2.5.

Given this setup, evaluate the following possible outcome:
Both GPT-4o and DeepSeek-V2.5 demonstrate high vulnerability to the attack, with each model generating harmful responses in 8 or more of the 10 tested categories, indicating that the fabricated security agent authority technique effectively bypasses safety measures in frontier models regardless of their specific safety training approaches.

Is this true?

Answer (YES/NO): NO